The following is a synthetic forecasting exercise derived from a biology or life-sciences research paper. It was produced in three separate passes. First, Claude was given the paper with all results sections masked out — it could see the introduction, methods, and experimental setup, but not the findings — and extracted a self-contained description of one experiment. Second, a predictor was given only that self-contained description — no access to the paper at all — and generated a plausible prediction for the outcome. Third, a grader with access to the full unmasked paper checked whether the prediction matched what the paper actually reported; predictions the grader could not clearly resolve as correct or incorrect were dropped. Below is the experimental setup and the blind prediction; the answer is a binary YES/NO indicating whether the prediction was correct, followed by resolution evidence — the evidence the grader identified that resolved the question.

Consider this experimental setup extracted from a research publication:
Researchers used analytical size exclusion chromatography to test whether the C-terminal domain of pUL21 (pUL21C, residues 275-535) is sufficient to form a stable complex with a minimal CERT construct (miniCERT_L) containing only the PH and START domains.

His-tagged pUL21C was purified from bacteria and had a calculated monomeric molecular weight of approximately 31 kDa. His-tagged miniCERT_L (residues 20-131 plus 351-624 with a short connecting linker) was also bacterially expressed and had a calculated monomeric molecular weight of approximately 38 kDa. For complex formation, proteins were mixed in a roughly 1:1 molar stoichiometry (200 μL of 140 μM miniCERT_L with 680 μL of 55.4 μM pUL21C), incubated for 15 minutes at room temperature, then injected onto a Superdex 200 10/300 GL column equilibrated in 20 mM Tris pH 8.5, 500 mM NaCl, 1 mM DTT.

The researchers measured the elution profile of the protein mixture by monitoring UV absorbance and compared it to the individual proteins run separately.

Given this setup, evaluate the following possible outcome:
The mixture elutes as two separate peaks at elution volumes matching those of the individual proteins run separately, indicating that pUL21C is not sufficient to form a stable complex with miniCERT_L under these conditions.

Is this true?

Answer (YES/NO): NO